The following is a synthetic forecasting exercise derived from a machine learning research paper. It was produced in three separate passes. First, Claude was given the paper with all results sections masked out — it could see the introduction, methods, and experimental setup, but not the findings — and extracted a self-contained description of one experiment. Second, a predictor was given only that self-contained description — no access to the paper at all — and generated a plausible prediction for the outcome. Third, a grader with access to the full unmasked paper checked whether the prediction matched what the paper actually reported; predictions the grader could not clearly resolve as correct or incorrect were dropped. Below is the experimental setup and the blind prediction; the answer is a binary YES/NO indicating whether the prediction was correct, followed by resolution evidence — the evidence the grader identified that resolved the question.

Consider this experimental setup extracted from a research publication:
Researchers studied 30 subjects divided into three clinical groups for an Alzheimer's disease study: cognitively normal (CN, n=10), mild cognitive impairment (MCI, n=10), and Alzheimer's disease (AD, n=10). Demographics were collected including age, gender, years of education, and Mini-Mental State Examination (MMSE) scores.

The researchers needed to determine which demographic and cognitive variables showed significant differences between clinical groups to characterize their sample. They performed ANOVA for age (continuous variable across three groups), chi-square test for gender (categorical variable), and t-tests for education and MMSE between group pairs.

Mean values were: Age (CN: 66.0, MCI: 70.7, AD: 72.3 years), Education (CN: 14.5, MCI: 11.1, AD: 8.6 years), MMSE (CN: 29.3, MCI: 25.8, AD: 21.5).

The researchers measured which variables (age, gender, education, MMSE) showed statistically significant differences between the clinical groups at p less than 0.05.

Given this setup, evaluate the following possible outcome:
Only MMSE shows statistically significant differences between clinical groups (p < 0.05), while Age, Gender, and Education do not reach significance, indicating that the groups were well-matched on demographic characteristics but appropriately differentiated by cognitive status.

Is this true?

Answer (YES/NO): NO